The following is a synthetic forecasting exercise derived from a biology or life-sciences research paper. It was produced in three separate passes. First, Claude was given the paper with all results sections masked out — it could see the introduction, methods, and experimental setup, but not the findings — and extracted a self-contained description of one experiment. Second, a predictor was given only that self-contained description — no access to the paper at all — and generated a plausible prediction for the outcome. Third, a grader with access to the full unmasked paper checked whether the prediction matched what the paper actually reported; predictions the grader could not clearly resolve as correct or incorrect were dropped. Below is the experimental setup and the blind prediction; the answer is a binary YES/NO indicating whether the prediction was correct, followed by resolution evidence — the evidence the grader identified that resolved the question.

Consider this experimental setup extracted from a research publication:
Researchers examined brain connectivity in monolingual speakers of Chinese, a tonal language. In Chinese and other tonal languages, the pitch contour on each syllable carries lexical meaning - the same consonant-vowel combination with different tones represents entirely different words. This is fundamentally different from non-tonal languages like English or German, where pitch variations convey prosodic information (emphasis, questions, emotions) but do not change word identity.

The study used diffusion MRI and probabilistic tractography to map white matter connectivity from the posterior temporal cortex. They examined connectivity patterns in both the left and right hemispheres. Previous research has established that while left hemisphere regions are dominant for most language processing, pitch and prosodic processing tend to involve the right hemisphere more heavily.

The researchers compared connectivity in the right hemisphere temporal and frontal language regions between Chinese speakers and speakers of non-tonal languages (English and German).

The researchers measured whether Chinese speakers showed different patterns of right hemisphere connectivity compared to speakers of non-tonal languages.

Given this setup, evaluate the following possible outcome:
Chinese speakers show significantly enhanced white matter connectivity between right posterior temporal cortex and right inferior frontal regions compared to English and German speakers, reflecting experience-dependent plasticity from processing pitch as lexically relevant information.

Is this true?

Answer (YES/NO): NO